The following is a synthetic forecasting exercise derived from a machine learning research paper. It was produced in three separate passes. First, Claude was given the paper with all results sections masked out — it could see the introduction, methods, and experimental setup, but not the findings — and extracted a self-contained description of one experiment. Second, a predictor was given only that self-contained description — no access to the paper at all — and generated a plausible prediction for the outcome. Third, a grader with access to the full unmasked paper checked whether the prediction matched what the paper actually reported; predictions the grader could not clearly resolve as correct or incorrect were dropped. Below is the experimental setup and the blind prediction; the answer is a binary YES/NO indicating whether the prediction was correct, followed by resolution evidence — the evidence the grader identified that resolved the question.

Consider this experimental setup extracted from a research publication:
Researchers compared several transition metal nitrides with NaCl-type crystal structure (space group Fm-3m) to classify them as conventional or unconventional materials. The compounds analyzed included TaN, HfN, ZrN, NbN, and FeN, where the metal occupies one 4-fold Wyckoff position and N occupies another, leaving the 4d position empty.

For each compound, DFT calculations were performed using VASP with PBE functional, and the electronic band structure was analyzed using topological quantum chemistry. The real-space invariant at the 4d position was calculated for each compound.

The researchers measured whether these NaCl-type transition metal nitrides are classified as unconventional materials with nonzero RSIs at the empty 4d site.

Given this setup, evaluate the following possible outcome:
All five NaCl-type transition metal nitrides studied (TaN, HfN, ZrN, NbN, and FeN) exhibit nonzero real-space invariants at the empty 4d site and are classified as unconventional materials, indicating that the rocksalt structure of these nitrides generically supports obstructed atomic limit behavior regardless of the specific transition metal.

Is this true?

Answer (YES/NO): YES